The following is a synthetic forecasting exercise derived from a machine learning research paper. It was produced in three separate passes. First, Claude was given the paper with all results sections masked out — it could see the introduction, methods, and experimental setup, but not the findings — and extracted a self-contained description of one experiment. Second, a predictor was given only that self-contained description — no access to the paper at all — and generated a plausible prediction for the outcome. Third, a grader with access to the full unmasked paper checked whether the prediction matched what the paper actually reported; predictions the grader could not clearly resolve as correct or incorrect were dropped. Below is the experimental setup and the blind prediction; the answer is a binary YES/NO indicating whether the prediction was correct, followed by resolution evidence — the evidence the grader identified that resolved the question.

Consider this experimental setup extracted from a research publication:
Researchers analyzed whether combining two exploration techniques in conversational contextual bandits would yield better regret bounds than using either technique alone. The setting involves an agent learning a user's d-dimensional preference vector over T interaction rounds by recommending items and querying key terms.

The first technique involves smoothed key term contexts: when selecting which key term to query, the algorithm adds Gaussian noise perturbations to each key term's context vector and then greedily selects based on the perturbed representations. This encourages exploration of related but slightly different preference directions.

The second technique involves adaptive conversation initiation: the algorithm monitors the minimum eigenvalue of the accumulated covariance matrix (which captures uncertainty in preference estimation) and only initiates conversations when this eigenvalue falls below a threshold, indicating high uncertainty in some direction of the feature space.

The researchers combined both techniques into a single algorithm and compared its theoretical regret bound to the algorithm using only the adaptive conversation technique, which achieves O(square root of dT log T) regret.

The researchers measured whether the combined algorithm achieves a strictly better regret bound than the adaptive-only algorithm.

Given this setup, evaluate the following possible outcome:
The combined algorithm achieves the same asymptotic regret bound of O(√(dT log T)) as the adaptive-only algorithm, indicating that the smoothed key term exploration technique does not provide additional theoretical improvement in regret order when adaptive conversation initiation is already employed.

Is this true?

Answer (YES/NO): YES